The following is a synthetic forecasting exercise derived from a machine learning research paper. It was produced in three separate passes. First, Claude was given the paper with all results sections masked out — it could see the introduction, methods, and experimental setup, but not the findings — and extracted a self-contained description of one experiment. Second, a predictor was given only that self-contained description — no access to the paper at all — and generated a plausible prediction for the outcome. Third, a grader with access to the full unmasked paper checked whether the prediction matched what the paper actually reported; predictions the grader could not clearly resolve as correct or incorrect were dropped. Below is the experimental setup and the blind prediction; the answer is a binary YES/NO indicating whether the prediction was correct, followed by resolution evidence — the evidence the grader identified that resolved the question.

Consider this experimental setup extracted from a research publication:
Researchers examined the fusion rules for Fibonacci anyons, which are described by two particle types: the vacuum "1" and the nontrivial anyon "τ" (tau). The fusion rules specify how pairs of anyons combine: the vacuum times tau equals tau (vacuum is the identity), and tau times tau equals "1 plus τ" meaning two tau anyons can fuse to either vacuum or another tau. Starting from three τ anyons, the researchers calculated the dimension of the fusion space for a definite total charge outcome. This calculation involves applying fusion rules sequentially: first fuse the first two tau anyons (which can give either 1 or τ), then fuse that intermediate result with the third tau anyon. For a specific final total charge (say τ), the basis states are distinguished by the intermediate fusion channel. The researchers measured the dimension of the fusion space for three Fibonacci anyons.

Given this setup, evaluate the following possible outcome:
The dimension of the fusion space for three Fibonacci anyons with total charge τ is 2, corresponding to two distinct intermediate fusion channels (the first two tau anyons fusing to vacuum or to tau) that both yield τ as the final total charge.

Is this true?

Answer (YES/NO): YES